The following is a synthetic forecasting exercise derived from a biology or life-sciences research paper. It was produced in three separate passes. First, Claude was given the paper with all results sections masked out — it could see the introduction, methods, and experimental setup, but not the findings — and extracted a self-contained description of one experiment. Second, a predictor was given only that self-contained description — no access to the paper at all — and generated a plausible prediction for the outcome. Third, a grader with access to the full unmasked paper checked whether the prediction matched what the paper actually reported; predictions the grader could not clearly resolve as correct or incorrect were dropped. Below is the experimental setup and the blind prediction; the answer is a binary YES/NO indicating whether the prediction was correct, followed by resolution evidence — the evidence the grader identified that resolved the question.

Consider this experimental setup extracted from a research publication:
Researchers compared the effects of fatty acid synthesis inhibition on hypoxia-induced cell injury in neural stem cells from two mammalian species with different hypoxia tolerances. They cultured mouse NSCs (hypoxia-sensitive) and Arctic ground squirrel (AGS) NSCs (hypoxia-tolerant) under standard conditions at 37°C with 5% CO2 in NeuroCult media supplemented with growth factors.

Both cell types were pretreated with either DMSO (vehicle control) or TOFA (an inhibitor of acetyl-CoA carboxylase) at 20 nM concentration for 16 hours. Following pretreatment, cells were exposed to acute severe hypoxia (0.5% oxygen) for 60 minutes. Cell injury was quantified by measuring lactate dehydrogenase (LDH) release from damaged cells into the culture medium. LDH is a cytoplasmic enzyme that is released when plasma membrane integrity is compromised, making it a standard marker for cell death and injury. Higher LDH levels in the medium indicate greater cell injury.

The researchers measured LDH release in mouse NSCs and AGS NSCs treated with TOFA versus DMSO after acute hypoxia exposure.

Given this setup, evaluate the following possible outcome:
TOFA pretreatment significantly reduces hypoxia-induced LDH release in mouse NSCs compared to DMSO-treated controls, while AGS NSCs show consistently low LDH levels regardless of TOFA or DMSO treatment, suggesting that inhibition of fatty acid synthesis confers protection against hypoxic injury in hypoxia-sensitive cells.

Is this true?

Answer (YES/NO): NO